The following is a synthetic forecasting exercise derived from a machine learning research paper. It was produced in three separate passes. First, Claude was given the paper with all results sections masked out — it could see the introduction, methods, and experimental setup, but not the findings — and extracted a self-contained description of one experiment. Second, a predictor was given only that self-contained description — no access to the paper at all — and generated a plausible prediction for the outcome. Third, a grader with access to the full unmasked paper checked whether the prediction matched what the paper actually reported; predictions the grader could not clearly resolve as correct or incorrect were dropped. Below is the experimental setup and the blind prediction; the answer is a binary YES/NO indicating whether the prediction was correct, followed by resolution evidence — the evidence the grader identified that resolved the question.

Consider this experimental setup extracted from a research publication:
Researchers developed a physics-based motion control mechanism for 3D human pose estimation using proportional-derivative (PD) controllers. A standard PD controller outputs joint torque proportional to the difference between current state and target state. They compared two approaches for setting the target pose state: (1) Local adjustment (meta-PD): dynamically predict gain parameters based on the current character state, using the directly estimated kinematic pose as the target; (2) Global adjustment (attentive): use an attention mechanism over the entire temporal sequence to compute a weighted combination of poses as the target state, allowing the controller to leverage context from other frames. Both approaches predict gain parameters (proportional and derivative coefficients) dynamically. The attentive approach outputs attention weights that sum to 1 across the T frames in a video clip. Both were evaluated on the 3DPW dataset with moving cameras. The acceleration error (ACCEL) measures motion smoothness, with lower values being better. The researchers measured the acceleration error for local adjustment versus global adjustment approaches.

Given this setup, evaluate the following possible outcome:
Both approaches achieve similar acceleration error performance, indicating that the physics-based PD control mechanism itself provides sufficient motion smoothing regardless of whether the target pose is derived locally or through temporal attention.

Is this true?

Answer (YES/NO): NO